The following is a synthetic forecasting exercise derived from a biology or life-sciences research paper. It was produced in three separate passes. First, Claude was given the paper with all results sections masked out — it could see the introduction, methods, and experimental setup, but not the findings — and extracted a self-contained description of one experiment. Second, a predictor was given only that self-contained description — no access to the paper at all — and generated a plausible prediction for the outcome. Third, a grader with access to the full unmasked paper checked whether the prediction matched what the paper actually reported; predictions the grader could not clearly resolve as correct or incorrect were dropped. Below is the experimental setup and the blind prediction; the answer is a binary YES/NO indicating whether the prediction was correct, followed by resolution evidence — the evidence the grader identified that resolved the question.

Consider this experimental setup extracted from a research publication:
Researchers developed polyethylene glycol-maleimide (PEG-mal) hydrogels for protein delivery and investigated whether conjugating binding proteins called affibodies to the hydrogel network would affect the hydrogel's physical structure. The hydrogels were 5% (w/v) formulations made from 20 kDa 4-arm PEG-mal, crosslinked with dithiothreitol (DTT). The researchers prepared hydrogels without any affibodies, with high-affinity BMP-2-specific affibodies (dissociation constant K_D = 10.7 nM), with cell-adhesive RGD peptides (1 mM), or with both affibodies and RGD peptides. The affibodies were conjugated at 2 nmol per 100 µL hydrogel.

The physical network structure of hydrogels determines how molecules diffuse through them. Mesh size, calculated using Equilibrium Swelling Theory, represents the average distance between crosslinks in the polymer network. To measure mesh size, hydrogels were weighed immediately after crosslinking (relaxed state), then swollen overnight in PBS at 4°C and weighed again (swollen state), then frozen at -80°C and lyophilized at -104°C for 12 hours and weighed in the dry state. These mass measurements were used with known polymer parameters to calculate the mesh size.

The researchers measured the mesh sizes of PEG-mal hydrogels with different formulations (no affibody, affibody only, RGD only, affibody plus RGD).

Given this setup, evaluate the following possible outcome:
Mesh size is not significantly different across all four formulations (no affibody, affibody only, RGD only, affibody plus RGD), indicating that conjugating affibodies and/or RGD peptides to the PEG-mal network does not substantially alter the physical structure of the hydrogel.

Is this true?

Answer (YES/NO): YES